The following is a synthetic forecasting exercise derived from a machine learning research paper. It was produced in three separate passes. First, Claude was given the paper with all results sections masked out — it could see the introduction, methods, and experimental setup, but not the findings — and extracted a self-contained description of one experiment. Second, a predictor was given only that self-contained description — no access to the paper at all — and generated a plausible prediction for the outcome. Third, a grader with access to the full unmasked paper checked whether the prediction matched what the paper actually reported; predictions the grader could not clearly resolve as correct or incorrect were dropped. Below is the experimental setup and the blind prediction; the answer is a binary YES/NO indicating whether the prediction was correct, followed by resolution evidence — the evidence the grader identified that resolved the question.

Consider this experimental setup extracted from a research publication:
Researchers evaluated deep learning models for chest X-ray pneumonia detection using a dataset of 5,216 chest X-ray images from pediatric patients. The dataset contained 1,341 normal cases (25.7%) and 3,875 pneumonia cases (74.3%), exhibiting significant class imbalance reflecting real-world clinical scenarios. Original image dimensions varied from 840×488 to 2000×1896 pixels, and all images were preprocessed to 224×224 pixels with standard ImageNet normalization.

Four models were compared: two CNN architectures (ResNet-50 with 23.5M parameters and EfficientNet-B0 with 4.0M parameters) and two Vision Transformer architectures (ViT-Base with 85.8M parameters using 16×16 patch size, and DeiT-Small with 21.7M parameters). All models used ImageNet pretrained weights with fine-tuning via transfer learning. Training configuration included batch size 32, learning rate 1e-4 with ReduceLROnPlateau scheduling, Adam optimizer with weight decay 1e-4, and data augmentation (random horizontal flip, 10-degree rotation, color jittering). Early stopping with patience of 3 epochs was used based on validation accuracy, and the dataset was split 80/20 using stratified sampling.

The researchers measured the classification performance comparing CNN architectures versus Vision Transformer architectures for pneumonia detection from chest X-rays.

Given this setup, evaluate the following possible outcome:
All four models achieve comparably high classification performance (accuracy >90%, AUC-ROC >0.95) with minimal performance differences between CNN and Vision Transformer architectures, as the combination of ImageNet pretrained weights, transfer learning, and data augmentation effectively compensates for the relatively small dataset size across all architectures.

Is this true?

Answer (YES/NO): NO